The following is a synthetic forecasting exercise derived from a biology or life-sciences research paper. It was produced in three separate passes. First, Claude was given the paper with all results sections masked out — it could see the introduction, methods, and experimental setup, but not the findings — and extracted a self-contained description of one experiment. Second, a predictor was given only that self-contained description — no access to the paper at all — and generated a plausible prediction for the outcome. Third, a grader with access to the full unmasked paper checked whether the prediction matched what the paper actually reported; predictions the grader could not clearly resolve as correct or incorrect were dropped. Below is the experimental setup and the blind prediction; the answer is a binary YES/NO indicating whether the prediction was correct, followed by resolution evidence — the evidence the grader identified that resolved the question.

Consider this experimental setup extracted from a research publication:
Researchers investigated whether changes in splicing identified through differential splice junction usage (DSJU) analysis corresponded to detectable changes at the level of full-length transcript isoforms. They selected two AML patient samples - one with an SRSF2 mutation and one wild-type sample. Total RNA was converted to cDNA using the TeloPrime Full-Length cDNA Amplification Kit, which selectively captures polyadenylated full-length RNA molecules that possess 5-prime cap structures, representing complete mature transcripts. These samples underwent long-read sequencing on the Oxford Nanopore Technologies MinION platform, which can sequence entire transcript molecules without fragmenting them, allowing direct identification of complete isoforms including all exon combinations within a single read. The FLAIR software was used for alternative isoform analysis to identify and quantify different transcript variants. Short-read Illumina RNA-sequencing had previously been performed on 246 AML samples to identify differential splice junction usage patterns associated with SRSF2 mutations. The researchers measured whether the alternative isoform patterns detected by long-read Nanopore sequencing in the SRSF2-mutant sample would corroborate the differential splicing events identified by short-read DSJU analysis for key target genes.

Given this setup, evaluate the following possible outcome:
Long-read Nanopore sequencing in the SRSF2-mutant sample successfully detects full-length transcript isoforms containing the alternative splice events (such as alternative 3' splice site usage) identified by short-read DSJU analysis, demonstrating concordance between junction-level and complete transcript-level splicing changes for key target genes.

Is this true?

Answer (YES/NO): YES